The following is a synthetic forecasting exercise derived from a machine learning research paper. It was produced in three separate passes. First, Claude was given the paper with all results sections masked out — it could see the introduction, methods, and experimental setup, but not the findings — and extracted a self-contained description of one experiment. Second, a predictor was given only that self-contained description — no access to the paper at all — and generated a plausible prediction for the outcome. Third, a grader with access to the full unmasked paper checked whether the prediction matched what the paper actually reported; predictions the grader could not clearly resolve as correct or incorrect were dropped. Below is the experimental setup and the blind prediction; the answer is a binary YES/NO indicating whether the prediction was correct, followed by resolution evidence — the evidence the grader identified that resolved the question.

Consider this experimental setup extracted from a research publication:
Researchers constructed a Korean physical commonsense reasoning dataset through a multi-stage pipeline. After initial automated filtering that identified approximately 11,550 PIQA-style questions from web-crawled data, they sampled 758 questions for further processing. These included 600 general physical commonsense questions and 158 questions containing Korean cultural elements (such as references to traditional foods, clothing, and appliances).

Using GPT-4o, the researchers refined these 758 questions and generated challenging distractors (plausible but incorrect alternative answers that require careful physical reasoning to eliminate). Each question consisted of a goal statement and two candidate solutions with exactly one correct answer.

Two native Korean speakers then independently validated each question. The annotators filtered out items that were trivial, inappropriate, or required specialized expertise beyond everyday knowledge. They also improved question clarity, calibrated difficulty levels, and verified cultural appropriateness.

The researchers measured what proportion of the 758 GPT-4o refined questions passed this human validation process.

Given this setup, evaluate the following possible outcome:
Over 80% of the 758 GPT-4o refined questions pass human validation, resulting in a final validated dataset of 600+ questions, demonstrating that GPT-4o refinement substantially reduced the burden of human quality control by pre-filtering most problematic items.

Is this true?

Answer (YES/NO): NO